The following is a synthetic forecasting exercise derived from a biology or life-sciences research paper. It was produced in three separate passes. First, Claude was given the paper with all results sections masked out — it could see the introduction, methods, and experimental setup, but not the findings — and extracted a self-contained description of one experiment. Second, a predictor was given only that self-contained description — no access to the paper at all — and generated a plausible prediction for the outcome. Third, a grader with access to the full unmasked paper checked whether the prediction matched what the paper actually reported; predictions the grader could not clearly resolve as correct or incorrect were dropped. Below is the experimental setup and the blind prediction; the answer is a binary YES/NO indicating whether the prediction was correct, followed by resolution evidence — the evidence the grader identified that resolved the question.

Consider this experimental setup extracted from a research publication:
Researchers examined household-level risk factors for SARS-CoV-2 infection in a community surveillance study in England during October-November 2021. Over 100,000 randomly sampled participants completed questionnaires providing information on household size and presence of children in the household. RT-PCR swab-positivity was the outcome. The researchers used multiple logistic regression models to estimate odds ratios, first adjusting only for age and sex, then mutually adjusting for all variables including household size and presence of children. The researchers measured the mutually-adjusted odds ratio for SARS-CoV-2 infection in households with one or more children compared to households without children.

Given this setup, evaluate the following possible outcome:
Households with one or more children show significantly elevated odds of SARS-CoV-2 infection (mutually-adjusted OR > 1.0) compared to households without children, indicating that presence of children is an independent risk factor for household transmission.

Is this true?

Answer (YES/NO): YES